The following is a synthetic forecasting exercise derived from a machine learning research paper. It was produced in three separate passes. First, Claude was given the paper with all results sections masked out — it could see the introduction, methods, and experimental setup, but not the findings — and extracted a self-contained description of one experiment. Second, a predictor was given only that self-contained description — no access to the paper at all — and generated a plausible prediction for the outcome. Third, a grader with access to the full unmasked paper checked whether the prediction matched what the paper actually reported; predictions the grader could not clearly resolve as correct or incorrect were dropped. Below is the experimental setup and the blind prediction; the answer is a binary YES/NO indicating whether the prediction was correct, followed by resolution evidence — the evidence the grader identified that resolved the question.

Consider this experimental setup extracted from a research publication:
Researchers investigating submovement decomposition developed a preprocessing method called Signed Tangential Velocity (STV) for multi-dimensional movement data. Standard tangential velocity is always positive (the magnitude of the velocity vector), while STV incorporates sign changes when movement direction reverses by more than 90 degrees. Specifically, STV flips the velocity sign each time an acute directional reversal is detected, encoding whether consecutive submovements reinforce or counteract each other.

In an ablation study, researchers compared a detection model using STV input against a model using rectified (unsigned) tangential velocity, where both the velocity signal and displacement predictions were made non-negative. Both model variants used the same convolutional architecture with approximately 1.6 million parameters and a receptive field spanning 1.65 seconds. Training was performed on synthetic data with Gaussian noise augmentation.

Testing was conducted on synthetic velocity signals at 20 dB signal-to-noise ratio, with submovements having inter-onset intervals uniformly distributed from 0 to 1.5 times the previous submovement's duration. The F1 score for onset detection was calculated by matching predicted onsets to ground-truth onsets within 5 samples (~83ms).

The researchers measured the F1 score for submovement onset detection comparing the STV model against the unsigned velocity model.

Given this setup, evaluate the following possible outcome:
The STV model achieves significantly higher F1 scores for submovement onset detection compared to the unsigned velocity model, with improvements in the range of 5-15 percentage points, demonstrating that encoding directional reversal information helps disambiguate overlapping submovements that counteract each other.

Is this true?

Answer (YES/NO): YES